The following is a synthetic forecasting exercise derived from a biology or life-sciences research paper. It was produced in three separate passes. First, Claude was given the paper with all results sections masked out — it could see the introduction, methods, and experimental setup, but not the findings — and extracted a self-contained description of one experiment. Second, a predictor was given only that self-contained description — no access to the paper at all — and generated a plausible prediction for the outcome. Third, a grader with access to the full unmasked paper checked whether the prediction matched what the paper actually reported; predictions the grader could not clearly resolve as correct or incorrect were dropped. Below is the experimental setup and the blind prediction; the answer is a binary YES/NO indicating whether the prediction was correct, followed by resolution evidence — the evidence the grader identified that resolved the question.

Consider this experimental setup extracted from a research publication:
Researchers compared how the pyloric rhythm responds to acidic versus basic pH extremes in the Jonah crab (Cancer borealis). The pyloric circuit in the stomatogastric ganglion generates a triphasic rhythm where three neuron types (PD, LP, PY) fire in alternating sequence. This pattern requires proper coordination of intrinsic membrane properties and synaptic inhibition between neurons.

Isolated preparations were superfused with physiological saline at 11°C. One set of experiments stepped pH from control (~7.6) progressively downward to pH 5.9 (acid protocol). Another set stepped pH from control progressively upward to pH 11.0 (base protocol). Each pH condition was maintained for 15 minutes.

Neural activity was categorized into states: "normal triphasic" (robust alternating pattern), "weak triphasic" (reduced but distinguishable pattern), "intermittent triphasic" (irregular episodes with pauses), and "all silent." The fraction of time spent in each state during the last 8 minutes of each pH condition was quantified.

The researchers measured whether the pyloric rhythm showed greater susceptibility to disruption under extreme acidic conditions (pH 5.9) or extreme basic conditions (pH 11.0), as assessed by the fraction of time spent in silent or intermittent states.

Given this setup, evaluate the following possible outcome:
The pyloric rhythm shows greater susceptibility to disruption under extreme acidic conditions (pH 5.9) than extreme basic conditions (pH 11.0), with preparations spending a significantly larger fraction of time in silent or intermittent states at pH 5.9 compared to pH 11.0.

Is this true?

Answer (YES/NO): YES